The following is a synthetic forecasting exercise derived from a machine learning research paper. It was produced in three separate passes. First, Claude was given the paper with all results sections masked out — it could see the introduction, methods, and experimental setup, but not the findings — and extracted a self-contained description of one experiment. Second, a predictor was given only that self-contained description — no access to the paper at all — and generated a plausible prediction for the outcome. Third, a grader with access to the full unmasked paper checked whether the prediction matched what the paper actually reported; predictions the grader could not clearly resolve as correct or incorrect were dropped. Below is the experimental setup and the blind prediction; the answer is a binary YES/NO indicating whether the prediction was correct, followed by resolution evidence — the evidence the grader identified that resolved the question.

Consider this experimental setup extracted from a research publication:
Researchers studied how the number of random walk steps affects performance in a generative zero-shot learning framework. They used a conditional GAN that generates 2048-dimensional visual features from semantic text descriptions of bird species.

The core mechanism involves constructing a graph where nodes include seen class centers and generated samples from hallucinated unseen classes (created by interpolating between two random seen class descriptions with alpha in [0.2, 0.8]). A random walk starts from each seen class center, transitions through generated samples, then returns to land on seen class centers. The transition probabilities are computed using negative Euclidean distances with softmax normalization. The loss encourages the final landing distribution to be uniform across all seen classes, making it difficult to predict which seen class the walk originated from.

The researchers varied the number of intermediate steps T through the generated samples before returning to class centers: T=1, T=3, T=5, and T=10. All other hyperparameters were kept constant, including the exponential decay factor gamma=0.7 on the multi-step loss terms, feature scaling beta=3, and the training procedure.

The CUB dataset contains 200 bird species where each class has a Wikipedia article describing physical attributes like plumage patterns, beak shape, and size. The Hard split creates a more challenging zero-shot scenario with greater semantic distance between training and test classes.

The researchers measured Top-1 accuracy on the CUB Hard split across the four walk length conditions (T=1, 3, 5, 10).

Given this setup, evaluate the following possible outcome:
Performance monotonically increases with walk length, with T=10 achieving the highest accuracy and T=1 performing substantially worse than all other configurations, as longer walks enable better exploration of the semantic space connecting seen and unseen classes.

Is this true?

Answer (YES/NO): NO